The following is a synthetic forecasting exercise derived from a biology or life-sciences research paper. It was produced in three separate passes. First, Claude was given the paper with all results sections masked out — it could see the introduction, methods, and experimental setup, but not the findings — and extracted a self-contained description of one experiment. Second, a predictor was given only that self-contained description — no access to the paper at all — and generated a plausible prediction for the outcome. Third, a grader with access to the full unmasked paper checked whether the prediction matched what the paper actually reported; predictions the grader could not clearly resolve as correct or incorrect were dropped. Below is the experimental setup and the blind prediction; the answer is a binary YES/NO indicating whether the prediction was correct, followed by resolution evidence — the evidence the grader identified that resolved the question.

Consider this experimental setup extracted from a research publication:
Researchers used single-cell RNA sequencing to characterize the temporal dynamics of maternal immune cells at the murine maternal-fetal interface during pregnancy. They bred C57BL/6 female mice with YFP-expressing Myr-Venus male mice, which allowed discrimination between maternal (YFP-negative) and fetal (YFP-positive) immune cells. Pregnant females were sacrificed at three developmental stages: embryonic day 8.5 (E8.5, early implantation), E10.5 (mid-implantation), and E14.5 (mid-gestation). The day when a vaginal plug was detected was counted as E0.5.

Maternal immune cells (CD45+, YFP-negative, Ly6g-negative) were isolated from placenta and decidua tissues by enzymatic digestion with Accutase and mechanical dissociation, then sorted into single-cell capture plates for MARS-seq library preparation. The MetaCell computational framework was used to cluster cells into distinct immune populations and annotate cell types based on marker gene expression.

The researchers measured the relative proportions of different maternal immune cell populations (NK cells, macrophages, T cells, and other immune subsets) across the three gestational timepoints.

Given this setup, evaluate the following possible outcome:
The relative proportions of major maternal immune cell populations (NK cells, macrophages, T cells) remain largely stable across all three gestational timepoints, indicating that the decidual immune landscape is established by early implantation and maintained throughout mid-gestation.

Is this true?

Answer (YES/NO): NO